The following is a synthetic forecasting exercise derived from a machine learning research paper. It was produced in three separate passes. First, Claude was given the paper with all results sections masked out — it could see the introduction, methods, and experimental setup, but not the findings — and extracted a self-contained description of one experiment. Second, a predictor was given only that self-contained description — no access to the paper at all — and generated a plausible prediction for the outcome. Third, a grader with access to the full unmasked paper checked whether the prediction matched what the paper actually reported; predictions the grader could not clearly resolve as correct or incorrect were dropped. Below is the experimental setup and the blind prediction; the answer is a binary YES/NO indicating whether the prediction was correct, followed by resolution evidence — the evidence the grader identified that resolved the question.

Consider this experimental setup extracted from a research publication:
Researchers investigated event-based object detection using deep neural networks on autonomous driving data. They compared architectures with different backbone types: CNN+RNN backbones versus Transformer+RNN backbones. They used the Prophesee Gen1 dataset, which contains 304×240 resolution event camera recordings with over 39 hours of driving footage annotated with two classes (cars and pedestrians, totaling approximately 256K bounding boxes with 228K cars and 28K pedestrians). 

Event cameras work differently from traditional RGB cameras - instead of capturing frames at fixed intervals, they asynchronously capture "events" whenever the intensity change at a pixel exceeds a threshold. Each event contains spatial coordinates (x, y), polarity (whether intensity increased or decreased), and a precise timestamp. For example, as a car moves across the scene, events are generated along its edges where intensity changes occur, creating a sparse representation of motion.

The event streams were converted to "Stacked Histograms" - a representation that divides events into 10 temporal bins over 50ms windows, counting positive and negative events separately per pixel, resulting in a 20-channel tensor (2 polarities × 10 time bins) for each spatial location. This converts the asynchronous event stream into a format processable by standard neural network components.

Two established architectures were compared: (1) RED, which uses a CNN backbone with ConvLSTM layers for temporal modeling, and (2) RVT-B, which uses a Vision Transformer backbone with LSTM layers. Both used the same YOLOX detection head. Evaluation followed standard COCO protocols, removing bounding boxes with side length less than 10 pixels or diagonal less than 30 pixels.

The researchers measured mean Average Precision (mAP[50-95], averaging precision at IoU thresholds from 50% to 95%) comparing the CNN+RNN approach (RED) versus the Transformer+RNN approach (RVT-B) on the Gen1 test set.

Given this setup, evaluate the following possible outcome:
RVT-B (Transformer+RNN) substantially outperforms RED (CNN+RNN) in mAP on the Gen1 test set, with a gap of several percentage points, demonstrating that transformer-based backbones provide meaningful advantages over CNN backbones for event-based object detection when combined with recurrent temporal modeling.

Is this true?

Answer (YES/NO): YES